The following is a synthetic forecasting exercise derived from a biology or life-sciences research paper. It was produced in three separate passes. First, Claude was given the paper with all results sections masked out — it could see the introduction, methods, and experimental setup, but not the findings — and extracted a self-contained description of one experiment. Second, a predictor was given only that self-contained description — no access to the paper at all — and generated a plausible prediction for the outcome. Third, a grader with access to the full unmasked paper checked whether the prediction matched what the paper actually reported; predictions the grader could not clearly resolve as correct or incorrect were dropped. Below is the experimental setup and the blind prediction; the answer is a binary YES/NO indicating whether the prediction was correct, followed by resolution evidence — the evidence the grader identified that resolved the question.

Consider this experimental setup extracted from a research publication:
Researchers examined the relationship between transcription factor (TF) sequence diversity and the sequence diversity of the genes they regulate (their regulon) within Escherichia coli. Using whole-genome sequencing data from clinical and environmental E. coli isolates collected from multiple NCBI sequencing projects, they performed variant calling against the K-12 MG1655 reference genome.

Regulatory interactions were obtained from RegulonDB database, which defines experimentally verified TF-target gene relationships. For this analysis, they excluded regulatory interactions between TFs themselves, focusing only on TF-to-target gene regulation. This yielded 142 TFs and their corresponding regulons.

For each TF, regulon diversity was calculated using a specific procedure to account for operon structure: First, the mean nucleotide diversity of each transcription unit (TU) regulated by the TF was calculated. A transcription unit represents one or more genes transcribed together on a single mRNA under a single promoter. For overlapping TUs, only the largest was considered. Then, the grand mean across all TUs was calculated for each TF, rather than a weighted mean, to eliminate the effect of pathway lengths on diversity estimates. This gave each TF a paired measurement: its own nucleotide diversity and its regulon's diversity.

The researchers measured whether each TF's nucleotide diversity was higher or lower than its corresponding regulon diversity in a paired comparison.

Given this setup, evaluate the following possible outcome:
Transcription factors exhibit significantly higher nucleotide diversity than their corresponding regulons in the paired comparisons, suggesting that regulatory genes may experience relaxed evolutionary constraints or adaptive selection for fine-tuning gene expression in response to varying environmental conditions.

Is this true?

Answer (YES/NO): NO